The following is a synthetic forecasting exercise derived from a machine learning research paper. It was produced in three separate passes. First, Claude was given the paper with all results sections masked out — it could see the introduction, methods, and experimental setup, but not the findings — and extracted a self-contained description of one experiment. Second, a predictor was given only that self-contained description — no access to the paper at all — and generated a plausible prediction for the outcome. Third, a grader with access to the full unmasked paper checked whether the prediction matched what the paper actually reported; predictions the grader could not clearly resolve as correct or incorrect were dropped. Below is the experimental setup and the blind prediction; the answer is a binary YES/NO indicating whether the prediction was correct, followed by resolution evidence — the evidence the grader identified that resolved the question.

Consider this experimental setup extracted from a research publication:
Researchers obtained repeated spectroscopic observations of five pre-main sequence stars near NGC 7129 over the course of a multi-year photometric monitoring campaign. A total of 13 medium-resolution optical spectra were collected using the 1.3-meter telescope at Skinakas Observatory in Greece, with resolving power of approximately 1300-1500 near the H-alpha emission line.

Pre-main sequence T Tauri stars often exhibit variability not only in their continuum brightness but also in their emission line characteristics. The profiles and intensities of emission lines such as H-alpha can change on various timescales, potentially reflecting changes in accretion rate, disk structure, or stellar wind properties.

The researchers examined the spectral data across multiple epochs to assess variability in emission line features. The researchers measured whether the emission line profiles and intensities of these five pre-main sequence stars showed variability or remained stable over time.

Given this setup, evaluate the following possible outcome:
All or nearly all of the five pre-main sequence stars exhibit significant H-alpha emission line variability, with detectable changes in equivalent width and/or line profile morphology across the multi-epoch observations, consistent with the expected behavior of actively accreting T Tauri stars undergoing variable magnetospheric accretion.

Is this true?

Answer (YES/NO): NO